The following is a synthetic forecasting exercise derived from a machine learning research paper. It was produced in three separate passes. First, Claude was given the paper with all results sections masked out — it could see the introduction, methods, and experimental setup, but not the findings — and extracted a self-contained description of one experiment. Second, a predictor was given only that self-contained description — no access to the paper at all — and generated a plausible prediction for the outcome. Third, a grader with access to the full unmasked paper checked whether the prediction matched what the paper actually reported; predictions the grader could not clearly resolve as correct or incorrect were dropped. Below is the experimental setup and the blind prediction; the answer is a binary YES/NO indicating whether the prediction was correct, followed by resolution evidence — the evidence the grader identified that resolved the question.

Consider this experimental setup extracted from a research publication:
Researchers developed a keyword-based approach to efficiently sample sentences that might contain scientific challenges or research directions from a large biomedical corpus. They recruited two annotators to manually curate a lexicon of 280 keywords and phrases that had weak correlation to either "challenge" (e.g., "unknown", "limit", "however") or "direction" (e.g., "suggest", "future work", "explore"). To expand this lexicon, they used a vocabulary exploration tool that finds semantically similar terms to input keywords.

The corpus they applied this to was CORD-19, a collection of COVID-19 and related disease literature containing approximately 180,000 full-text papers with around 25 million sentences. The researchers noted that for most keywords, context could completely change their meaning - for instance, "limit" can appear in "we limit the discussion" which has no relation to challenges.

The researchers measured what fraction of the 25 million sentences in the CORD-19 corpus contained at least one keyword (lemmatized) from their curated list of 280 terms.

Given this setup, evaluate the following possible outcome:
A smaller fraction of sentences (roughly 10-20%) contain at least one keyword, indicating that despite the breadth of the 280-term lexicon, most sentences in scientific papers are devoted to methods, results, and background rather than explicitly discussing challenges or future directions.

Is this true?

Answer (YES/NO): NO